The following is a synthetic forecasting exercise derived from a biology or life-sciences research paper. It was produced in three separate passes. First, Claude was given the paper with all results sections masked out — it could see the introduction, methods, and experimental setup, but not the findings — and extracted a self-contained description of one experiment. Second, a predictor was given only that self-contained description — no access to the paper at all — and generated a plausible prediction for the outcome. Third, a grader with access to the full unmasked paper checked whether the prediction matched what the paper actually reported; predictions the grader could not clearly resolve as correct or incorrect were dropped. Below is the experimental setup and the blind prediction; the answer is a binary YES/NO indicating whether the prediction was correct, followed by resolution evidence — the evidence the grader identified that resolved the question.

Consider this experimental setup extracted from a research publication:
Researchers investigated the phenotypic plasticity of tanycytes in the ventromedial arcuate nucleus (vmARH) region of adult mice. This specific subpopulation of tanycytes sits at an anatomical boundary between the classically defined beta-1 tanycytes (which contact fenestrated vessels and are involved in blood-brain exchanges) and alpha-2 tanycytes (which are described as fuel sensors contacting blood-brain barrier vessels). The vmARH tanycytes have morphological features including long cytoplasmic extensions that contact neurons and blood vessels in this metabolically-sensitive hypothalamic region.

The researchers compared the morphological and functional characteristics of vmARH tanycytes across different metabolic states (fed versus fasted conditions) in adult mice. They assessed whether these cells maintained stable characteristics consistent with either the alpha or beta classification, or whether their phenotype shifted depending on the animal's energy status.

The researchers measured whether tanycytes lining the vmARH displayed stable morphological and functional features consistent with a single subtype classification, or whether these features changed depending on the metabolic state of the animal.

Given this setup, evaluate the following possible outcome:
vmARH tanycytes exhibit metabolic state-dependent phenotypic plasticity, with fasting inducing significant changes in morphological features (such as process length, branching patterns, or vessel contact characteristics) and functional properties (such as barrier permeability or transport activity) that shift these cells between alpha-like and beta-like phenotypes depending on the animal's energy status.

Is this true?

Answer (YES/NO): YES